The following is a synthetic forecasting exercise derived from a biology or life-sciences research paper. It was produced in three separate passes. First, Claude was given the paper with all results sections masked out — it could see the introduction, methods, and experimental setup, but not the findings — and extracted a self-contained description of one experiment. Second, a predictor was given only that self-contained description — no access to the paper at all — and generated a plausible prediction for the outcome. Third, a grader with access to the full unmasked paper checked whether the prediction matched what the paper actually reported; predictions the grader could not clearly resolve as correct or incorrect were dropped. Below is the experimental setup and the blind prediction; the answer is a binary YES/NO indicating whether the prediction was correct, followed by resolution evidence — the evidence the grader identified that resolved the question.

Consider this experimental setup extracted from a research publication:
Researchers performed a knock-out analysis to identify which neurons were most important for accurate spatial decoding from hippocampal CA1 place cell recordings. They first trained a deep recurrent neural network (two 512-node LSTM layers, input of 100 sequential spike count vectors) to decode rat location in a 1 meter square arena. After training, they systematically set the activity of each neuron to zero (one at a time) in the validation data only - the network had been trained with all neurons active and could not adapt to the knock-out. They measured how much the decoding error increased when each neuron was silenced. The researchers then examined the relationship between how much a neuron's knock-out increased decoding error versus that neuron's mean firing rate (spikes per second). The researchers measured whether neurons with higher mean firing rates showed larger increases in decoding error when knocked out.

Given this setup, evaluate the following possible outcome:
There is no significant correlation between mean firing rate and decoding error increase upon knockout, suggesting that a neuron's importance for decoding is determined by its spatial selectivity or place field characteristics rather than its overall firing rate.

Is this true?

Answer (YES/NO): NO